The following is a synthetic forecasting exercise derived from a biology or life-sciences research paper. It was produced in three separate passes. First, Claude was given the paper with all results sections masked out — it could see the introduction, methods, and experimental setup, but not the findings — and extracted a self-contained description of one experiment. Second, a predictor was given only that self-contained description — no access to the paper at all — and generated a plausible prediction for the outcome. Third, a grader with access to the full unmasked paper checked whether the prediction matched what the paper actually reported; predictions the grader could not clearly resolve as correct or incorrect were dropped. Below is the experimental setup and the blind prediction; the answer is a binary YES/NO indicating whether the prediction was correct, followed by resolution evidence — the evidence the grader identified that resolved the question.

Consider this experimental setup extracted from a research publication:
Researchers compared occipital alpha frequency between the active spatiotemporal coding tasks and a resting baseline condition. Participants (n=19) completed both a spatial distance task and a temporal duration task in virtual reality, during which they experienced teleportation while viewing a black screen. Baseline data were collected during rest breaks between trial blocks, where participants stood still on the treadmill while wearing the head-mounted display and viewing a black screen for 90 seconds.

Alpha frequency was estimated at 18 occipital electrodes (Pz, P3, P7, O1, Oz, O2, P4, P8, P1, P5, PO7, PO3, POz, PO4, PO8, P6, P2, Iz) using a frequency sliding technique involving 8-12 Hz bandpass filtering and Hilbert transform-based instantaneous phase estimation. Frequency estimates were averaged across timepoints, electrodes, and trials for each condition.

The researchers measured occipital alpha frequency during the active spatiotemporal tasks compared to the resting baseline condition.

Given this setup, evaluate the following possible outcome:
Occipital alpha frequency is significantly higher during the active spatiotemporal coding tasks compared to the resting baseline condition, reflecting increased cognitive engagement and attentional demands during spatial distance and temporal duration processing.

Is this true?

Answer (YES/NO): YES